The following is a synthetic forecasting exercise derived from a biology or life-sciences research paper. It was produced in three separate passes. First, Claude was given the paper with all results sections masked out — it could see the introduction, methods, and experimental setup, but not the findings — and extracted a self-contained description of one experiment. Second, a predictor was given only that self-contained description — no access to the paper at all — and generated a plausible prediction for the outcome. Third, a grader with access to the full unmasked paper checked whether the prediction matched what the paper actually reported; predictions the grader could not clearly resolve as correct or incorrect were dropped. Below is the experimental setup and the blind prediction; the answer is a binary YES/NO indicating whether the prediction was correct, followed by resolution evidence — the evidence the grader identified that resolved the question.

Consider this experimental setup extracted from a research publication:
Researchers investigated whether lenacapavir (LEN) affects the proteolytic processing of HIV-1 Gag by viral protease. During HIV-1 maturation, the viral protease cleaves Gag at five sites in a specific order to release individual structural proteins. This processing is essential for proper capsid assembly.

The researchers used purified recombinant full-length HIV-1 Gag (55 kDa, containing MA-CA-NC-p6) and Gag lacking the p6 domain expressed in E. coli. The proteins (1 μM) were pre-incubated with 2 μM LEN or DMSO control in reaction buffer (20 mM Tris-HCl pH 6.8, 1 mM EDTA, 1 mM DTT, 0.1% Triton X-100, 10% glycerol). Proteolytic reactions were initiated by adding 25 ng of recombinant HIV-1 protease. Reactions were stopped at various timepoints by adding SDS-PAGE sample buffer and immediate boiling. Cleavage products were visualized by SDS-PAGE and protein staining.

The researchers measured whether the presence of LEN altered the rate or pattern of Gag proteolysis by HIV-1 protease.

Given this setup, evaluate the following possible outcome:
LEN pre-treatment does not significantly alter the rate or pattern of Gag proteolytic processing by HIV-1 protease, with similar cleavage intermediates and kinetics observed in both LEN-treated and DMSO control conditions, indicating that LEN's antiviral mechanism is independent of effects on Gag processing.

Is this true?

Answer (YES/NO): YES